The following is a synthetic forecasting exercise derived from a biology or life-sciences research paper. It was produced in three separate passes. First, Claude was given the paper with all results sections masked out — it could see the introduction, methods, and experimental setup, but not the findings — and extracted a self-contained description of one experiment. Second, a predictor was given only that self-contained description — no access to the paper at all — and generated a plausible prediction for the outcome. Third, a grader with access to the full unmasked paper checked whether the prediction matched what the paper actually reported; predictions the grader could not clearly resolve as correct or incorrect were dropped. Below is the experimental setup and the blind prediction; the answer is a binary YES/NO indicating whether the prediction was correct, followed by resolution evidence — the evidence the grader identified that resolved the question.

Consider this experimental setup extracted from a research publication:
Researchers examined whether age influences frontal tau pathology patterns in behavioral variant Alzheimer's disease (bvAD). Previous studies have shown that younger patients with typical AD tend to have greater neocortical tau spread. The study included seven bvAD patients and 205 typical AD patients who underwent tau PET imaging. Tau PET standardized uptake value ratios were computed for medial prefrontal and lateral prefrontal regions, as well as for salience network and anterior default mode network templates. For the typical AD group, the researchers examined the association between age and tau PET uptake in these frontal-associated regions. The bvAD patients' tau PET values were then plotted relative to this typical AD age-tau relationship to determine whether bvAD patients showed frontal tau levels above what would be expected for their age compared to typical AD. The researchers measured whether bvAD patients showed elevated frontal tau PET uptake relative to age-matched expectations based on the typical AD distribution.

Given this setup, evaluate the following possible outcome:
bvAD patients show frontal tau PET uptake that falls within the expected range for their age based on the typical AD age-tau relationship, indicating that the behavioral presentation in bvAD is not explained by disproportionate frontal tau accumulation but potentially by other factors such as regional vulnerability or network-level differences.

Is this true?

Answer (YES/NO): NO